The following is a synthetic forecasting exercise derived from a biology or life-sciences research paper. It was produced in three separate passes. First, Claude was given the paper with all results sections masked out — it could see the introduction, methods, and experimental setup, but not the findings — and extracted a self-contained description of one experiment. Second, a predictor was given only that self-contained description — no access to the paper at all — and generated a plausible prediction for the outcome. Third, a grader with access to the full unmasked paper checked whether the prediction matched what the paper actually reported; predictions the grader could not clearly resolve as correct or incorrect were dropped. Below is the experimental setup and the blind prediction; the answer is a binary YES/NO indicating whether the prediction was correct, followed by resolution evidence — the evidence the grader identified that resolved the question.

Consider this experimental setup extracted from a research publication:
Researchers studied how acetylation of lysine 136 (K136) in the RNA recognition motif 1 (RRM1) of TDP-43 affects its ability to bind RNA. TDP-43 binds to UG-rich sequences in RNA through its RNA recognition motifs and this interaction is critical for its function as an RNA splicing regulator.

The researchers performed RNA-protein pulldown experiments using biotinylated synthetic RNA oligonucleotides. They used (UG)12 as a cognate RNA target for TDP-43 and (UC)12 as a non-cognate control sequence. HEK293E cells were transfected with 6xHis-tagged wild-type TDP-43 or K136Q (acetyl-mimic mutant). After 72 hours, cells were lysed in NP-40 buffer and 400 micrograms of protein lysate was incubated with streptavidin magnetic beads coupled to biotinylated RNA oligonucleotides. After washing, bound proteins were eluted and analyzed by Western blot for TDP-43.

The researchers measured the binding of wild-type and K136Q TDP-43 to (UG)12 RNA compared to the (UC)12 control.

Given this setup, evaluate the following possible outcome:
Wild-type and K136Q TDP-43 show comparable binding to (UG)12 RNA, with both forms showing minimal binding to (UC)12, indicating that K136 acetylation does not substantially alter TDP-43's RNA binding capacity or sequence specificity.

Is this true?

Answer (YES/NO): NO